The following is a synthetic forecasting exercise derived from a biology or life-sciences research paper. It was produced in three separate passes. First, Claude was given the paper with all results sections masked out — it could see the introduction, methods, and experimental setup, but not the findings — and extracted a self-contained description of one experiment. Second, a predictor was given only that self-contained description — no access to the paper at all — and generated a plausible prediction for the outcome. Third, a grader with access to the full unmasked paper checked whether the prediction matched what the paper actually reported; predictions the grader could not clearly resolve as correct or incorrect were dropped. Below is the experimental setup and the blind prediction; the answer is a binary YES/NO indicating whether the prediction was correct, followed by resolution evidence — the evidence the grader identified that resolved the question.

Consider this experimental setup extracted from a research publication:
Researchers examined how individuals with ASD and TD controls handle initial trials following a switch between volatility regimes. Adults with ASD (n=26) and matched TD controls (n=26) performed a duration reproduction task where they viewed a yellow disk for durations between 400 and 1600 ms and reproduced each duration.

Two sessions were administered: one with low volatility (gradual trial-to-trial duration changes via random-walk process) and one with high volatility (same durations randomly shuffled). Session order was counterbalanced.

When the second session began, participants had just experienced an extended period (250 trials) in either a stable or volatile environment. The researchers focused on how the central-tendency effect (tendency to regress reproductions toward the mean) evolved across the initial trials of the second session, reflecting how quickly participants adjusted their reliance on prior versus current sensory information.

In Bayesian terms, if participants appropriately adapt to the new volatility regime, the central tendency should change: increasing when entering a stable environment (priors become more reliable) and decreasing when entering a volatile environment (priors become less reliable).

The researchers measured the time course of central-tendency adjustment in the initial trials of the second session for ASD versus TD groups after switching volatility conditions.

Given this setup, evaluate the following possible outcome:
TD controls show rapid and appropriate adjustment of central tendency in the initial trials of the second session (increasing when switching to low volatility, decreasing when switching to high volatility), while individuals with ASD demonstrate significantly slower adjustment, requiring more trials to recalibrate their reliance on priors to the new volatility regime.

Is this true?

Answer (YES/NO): NO